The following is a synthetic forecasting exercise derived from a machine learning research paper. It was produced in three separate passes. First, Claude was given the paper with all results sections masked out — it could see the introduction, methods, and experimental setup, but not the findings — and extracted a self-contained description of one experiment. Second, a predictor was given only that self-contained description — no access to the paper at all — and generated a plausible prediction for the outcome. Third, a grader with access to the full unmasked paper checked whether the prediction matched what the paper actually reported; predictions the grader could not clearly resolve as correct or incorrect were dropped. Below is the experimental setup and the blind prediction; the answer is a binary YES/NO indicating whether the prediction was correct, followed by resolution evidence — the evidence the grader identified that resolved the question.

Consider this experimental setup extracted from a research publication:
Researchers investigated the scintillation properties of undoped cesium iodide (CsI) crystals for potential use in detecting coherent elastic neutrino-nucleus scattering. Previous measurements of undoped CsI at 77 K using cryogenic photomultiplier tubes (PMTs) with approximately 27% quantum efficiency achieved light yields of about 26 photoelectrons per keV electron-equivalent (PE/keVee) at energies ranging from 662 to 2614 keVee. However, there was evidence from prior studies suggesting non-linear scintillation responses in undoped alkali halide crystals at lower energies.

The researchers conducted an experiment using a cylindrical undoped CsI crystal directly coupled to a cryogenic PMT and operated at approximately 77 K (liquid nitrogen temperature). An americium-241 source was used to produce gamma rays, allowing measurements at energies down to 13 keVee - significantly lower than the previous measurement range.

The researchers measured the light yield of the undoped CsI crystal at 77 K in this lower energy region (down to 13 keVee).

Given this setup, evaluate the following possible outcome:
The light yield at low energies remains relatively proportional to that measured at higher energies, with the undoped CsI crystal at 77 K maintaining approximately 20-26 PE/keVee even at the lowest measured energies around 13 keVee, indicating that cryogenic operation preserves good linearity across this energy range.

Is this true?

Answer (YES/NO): NO